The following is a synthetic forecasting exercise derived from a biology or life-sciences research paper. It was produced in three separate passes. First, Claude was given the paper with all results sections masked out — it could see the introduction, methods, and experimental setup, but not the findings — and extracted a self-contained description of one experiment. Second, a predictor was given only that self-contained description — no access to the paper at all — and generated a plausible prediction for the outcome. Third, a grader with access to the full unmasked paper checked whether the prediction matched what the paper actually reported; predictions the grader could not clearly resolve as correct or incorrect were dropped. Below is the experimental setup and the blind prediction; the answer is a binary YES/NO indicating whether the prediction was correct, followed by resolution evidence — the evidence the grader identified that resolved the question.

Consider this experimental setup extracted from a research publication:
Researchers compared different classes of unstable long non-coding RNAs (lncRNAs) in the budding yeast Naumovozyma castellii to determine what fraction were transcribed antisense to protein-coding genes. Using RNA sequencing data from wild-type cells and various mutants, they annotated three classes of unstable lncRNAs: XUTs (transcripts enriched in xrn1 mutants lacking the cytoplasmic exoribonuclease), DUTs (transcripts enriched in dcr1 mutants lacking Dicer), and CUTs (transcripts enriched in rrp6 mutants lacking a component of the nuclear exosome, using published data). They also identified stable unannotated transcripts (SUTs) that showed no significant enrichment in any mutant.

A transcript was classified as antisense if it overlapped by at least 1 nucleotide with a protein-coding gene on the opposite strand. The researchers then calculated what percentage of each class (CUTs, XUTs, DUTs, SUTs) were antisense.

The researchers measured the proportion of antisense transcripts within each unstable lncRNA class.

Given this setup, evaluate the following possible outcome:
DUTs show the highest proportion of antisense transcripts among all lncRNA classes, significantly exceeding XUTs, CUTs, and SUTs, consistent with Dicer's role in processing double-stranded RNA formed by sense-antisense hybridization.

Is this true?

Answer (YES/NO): NO